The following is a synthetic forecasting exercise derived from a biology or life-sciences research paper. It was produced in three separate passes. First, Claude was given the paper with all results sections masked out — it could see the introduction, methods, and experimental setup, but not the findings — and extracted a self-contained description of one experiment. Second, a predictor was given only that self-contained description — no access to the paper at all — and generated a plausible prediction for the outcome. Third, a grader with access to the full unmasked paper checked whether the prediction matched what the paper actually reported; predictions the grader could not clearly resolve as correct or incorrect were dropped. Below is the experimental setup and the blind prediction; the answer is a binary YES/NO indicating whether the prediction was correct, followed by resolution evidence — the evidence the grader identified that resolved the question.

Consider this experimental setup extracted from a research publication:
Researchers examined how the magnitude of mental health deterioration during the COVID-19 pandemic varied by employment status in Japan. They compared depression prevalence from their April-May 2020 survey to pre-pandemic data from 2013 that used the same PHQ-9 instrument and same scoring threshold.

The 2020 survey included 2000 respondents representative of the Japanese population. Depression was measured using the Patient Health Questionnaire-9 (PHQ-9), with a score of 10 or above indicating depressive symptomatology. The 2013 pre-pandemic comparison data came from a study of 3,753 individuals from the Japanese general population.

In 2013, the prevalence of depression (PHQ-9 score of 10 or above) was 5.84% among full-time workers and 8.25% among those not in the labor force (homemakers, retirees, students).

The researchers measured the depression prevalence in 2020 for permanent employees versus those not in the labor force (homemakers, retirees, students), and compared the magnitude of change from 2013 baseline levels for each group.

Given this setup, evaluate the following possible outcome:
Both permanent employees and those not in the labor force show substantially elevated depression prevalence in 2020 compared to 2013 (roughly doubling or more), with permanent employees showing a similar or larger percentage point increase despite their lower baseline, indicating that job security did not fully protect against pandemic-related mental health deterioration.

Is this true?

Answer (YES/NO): NO